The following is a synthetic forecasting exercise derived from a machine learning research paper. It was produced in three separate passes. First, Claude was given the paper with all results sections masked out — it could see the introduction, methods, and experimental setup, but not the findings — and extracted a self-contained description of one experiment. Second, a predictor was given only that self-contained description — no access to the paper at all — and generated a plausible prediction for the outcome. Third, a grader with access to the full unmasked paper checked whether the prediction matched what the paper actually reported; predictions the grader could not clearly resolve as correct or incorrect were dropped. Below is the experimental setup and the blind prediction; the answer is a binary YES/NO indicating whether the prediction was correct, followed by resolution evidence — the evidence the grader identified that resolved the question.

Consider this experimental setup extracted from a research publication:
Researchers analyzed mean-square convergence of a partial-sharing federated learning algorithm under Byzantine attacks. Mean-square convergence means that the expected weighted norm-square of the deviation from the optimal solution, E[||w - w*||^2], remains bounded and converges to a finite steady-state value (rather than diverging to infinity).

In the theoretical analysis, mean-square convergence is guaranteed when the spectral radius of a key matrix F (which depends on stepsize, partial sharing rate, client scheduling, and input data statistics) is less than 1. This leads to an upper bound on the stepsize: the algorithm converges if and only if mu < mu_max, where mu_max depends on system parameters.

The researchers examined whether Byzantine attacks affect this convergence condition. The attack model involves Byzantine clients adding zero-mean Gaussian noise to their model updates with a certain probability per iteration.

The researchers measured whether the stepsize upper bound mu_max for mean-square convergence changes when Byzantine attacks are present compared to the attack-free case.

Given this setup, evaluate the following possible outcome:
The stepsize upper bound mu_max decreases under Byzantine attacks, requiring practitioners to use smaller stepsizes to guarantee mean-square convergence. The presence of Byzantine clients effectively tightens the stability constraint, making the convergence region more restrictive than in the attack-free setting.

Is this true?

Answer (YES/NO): NO